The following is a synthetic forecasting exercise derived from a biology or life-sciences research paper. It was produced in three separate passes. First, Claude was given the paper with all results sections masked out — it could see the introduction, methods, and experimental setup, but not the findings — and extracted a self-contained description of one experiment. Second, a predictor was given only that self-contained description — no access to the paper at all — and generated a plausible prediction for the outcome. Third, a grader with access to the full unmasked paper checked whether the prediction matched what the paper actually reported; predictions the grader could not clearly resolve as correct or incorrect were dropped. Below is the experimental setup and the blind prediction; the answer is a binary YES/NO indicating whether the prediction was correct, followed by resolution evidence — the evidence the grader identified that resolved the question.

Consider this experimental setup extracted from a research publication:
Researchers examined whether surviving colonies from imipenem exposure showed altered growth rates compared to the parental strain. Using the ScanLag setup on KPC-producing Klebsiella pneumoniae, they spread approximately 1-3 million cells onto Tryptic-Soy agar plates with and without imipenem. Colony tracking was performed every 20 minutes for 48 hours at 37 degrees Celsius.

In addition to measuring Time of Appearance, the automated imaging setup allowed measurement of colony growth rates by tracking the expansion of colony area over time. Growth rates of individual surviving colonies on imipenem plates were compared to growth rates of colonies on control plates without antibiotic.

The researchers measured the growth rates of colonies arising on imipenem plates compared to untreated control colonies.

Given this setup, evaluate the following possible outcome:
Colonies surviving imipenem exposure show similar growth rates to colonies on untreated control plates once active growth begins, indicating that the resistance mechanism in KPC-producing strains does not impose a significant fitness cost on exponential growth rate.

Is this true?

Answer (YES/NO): NO